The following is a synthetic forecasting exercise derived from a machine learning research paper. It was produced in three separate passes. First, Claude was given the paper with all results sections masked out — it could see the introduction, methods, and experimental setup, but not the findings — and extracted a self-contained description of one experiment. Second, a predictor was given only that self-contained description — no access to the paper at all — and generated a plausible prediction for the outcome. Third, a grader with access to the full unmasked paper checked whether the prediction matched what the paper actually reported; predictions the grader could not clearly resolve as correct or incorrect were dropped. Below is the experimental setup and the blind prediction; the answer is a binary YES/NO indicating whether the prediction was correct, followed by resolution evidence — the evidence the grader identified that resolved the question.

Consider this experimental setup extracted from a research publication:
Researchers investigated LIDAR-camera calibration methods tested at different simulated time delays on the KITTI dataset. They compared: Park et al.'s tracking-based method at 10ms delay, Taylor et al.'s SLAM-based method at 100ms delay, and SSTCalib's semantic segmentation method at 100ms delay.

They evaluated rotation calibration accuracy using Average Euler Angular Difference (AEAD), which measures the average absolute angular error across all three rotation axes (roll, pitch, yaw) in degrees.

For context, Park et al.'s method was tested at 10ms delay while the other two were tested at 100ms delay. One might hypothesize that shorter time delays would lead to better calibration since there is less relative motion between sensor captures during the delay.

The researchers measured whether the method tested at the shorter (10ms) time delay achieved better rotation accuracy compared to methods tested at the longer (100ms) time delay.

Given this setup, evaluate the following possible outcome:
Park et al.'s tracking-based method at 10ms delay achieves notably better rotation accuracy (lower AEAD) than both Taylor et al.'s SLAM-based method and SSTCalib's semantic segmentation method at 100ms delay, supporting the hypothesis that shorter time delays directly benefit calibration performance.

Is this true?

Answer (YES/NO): NO